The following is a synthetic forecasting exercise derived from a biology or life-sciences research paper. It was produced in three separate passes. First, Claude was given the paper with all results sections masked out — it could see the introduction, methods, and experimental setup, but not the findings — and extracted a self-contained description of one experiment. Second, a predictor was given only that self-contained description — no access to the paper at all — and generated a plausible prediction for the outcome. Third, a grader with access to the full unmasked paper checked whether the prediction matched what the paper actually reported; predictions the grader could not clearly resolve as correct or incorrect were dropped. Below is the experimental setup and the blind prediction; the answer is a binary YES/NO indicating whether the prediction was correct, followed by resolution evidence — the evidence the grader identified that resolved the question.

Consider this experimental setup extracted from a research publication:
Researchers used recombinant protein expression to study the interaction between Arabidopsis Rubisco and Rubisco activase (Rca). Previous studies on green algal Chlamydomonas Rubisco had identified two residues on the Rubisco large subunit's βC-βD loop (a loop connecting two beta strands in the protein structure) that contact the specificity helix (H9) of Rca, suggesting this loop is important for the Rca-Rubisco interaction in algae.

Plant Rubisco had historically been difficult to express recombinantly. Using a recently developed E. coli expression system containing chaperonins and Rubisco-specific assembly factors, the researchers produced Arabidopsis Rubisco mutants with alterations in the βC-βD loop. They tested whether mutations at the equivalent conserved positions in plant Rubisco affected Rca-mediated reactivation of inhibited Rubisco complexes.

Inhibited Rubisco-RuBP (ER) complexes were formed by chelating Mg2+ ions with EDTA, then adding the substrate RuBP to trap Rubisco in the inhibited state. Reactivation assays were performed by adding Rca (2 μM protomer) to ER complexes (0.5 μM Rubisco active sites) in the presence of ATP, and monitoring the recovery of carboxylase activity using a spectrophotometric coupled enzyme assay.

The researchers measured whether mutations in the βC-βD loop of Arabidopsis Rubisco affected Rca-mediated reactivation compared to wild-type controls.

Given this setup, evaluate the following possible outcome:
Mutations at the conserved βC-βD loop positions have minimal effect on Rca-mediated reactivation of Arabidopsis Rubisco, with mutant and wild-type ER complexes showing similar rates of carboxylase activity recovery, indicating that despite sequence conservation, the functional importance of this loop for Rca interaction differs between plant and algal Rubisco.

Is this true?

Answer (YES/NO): NO